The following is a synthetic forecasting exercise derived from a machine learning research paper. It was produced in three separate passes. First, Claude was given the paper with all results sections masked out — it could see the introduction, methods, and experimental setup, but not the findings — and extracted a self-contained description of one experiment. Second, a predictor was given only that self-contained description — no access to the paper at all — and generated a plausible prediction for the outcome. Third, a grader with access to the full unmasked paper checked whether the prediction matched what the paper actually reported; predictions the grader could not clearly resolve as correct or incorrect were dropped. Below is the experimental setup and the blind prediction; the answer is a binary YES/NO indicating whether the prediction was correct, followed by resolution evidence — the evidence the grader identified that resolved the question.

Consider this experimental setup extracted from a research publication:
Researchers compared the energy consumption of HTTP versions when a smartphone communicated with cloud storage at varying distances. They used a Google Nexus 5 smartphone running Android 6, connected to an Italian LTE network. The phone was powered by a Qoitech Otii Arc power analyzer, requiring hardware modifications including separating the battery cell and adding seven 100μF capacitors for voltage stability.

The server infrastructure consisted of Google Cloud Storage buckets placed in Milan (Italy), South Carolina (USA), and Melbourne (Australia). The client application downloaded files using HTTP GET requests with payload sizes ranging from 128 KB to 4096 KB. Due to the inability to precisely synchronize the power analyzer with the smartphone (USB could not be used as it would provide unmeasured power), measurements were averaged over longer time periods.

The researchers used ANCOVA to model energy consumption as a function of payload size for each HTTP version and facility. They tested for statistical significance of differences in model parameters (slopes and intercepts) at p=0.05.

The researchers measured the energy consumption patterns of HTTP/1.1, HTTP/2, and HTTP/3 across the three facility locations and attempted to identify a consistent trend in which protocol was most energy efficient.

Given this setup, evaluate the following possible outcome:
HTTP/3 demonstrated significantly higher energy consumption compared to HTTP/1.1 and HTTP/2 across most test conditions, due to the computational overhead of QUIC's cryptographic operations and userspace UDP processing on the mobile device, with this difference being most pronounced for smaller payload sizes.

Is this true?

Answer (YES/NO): NO